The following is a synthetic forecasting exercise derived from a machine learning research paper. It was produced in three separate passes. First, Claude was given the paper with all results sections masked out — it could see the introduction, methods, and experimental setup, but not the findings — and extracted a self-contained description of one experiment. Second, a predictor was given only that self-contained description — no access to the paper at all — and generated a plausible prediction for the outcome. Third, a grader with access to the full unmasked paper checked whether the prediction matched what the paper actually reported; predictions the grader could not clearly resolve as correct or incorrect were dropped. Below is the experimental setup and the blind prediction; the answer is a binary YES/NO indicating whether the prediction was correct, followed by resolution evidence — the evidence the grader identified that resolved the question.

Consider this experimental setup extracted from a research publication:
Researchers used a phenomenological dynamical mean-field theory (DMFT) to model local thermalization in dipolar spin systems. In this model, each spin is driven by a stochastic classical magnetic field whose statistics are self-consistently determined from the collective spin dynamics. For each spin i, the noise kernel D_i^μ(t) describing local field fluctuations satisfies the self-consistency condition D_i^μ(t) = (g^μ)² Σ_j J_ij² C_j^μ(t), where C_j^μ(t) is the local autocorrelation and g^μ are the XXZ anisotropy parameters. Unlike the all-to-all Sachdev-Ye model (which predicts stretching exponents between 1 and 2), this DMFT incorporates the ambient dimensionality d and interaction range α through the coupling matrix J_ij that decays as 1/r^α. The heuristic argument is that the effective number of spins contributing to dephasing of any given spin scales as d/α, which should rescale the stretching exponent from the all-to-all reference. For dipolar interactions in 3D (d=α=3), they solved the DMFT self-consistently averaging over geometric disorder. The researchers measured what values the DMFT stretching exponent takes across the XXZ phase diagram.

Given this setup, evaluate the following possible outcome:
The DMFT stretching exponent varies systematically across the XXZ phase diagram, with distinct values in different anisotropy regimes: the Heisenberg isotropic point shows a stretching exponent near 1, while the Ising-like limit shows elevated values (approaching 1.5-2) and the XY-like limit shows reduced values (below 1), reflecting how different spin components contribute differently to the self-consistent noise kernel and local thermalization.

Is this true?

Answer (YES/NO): NO